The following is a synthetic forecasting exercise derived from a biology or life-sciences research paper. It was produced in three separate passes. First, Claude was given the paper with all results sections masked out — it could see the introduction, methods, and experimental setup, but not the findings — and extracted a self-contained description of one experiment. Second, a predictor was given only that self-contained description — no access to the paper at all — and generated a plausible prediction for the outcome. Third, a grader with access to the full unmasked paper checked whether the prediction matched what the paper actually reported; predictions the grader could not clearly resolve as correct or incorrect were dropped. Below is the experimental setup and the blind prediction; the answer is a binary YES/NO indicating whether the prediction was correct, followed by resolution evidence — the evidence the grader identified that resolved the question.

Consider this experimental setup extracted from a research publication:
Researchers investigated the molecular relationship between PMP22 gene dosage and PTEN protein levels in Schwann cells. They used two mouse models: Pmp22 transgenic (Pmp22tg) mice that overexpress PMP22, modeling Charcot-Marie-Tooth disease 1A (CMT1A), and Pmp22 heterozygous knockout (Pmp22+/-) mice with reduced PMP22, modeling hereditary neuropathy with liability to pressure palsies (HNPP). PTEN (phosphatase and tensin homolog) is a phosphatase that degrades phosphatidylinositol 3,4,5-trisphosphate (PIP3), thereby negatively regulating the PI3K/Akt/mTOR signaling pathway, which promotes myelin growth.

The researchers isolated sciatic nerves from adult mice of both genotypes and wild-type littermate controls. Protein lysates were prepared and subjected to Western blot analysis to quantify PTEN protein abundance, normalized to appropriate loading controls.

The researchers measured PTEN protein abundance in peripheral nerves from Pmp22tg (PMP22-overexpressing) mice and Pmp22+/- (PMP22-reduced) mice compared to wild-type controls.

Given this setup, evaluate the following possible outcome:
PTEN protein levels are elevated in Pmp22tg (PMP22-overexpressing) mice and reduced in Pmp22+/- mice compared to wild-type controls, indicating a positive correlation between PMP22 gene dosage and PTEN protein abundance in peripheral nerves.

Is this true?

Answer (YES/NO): YES